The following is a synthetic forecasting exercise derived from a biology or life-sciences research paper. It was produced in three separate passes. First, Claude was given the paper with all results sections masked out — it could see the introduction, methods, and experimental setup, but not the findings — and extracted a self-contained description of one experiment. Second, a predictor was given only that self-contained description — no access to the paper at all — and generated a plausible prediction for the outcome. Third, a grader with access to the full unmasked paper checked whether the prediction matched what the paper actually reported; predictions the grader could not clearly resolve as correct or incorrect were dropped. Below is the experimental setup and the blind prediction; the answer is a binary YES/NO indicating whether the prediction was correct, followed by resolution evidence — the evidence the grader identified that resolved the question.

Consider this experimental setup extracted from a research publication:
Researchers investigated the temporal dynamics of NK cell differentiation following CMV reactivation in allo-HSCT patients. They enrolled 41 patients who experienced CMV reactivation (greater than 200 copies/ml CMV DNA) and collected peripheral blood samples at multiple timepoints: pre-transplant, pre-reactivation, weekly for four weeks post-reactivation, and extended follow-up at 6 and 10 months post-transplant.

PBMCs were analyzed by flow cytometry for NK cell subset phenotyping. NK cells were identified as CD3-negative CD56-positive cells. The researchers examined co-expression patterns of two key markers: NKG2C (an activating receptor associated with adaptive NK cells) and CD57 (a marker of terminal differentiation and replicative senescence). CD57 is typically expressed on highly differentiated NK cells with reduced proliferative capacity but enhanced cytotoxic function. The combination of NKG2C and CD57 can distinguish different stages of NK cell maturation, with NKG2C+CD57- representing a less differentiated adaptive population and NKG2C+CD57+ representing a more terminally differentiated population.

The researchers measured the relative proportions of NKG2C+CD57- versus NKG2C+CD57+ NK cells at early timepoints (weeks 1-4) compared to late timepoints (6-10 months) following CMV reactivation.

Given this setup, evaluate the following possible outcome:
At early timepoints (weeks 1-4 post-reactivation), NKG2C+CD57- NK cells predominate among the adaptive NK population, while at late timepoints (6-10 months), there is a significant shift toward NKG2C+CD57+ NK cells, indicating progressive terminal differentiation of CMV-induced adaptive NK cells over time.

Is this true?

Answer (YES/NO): YES